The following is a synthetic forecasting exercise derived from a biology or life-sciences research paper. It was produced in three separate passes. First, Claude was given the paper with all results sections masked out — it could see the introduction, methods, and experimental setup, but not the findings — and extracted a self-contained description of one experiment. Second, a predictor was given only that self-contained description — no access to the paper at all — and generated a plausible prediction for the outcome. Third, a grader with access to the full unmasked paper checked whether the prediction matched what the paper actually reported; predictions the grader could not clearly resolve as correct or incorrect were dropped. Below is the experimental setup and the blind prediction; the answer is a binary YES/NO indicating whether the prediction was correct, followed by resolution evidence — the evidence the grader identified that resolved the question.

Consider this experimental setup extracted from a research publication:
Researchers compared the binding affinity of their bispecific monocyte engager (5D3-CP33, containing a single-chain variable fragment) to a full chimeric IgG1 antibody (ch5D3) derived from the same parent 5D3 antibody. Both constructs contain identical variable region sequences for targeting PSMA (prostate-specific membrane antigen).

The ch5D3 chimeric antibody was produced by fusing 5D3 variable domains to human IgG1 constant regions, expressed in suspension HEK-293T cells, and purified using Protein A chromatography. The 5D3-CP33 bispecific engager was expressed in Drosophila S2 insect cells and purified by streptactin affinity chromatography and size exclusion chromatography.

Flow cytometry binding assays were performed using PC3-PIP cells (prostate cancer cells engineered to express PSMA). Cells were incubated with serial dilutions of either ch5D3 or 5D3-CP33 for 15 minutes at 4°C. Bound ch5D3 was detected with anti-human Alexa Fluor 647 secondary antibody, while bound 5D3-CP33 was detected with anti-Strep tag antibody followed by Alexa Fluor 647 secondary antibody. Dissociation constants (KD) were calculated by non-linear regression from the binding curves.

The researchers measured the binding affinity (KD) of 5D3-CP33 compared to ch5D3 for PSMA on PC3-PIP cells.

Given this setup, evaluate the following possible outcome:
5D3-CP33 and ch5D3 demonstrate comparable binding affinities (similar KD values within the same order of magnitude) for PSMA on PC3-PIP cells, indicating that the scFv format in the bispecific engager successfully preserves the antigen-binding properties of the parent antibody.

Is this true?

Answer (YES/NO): YES